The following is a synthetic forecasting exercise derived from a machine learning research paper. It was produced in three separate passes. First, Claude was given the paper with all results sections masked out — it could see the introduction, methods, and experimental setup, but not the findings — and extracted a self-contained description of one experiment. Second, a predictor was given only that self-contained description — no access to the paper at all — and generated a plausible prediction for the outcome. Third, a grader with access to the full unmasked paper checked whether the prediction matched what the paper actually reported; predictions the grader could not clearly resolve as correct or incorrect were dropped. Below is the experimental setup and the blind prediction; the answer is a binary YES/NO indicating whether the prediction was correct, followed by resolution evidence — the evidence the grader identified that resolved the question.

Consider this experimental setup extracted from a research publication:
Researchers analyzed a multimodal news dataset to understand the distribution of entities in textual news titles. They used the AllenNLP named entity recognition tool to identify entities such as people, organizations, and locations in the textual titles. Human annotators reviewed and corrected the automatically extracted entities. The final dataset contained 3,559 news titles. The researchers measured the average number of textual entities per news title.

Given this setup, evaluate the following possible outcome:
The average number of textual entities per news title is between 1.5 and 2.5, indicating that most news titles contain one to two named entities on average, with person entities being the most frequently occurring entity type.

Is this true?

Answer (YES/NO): NO